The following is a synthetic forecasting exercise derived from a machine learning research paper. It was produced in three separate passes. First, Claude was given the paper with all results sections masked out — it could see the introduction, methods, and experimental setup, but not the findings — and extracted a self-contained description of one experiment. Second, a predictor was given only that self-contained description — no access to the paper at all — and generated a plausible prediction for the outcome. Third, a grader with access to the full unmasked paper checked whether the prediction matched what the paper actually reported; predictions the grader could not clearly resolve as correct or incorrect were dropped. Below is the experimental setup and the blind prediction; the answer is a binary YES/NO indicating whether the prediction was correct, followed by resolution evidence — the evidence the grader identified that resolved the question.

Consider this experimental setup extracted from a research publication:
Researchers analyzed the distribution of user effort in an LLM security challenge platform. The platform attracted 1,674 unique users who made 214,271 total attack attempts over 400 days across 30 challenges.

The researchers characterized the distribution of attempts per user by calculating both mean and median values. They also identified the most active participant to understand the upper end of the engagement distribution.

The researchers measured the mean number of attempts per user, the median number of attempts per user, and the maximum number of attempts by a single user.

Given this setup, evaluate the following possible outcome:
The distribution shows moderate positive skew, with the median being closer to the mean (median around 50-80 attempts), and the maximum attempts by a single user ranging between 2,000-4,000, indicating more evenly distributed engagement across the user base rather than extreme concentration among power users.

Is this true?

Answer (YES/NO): NO